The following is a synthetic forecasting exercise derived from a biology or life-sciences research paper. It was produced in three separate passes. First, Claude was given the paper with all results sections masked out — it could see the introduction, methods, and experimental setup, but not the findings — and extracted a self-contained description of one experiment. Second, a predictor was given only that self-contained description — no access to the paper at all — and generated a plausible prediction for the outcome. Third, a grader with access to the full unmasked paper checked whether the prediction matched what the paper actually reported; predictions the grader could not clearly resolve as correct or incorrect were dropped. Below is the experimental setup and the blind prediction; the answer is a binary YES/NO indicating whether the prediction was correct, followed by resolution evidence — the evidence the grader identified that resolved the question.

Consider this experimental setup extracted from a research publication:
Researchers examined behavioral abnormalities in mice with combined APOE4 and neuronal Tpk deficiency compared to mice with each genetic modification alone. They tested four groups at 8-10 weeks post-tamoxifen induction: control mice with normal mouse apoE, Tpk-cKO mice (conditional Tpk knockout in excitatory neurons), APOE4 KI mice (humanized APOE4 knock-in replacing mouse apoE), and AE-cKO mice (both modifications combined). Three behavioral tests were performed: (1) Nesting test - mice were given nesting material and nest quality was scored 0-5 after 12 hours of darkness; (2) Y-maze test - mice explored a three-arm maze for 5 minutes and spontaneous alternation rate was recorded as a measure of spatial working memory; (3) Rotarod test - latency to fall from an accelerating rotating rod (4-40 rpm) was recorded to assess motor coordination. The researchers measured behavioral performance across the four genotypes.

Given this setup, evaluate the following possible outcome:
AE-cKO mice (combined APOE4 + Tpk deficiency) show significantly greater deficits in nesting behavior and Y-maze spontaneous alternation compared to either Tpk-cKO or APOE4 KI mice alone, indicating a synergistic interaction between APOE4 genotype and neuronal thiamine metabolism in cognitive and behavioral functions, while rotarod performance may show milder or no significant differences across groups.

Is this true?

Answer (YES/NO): NO